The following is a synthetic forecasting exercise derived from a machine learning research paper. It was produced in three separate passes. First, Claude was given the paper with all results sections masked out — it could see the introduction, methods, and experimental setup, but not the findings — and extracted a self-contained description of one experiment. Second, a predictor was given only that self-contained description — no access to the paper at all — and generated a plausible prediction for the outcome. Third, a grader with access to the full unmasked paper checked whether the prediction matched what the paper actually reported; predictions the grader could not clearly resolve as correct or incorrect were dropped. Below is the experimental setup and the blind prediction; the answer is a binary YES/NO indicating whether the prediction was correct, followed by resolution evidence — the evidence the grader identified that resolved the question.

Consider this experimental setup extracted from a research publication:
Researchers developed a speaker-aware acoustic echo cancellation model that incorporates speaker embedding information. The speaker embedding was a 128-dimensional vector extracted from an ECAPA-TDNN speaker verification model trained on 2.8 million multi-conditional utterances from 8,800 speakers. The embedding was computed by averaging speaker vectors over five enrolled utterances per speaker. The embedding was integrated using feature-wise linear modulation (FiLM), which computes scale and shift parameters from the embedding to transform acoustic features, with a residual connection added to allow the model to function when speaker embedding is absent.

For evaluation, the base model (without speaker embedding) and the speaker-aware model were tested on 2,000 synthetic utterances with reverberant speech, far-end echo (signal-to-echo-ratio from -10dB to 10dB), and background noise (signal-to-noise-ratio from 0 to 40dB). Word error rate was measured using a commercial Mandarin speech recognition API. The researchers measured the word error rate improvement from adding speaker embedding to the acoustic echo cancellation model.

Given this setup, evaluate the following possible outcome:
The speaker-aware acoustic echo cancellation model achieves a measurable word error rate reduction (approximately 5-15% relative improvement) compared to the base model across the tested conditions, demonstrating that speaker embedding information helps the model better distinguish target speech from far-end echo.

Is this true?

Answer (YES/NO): NO